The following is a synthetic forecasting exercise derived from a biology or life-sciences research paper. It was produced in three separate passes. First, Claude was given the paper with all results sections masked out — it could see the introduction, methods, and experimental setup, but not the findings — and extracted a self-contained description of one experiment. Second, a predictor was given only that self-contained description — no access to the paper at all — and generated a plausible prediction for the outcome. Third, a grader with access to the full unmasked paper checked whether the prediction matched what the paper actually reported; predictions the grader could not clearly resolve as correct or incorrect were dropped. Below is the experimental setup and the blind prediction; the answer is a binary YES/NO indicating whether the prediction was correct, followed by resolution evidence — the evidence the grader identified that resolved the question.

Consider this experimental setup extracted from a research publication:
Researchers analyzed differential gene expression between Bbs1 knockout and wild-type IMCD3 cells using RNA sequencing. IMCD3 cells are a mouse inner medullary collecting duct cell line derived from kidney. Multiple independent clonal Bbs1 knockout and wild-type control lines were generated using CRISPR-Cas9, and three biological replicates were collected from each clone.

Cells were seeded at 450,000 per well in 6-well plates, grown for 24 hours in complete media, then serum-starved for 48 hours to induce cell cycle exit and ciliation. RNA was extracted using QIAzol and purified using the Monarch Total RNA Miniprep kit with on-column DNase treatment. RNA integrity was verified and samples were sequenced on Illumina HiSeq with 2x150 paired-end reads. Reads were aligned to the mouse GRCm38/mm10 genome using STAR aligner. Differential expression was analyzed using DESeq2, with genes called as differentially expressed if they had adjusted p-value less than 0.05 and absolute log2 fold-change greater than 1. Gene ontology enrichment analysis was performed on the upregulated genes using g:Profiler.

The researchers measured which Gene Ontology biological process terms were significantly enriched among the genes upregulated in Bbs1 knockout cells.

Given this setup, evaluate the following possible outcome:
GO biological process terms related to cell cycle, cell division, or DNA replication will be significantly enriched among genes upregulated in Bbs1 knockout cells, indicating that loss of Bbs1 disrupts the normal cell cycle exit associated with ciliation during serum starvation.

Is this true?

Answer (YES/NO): NO